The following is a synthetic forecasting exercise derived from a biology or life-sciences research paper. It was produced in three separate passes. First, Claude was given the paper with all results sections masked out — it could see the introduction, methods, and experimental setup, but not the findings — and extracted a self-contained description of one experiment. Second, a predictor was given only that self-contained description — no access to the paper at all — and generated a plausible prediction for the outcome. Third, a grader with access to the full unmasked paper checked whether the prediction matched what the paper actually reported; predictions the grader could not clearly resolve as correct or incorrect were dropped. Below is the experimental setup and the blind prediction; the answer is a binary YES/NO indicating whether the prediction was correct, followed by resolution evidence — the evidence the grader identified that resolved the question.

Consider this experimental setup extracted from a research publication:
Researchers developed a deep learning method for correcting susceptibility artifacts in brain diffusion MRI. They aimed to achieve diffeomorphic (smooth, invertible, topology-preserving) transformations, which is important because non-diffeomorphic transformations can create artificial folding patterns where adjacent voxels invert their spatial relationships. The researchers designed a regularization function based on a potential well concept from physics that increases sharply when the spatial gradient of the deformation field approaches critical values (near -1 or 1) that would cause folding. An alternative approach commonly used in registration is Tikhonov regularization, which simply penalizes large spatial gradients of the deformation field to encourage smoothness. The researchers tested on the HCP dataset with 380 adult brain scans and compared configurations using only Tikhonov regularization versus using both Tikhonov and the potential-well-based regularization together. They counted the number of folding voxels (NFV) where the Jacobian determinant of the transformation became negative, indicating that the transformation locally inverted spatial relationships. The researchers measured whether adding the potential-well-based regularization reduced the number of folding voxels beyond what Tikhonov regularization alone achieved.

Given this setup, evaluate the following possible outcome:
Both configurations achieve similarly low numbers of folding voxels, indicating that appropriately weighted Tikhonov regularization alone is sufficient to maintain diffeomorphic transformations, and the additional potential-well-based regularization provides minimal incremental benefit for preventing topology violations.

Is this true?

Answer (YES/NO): NO